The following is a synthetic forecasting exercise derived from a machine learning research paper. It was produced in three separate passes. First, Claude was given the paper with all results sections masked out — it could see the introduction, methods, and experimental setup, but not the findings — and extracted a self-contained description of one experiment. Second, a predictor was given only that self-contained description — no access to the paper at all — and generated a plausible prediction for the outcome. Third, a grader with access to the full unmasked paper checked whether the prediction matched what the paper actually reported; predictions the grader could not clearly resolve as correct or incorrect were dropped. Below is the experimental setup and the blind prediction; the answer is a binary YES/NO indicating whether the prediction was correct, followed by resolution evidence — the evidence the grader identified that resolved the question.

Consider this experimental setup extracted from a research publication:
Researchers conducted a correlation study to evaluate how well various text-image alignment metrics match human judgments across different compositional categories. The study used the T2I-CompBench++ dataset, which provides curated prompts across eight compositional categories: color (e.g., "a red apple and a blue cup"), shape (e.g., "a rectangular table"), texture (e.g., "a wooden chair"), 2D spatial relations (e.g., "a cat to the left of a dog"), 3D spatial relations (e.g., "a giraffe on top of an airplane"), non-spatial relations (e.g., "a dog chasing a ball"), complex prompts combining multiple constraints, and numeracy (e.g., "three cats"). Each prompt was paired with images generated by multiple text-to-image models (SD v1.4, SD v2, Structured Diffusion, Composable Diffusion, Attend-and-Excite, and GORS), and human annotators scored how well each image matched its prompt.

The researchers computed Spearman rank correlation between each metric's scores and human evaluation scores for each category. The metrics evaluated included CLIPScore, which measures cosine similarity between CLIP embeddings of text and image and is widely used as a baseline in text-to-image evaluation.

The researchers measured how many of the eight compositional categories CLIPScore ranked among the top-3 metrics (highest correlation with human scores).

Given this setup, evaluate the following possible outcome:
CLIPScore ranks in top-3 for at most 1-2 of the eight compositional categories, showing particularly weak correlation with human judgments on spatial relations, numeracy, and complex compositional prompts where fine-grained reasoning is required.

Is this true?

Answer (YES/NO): NO